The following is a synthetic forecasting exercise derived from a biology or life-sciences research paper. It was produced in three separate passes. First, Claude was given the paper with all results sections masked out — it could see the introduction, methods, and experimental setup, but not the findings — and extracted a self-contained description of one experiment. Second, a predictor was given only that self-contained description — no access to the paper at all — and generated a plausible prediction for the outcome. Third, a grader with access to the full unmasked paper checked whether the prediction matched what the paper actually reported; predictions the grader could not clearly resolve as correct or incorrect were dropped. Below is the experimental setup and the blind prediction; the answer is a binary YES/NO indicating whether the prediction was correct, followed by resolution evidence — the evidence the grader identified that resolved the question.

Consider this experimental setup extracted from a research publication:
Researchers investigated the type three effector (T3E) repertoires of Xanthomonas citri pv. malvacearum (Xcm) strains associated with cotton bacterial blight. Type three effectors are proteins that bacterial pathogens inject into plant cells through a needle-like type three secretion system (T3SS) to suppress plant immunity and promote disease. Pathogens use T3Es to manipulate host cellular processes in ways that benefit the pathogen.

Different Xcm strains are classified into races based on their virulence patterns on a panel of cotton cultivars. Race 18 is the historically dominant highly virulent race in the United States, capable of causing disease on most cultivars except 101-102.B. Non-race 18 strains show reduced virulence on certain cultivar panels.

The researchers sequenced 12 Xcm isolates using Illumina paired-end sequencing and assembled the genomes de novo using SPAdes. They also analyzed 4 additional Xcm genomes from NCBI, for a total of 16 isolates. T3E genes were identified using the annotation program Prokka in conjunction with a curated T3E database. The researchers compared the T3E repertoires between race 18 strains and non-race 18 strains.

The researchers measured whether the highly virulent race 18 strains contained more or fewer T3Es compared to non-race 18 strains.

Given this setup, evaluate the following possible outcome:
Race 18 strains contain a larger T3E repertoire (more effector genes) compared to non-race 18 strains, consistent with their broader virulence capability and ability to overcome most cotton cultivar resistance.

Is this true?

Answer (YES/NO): YES